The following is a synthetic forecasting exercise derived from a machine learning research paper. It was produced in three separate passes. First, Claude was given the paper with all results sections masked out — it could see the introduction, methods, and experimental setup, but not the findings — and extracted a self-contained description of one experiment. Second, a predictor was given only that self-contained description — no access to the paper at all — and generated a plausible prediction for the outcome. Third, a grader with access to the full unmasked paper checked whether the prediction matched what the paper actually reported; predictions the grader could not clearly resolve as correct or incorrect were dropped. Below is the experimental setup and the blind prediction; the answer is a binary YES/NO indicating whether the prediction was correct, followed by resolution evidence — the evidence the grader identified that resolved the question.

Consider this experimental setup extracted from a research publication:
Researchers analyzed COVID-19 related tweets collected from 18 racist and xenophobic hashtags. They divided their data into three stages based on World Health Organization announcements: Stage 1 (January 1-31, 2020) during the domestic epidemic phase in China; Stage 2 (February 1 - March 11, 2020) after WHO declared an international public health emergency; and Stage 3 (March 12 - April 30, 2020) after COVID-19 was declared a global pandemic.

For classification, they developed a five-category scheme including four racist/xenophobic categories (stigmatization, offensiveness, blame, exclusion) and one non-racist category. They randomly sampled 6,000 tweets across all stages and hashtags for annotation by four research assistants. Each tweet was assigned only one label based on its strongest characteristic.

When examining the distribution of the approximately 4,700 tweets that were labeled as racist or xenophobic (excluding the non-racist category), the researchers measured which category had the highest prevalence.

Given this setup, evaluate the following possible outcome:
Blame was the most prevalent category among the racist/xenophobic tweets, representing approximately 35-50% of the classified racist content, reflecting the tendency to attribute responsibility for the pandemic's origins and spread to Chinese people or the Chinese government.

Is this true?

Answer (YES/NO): NO